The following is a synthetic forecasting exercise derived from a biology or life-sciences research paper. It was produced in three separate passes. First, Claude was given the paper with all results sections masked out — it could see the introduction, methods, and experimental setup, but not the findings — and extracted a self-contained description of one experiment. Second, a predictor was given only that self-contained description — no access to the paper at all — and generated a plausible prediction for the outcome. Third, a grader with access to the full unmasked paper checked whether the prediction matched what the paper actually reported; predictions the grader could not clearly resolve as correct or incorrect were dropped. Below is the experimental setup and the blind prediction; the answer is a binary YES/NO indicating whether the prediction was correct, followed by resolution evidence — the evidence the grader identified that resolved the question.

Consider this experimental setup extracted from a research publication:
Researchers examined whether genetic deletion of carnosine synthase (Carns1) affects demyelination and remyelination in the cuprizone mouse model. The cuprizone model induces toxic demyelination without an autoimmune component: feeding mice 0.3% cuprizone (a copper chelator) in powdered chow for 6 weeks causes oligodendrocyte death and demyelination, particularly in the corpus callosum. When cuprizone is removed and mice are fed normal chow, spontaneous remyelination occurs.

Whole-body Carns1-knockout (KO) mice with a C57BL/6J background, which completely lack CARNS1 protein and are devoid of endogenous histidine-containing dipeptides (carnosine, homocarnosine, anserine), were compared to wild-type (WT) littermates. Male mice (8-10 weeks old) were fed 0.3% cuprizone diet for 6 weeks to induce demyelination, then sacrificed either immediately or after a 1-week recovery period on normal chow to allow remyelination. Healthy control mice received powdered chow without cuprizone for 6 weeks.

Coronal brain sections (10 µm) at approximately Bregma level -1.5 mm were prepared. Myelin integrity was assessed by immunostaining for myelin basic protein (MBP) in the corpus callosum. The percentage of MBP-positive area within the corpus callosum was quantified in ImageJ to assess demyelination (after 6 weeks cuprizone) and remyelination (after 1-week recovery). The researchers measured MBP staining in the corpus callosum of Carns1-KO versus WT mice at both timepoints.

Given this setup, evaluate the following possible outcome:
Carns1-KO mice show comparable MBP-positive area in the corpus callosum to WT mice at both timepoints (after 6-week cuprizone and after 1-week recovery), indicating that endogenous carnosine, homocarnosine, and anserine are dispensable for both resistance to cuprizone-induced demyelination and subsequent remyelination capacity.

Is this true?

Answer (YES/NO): YES